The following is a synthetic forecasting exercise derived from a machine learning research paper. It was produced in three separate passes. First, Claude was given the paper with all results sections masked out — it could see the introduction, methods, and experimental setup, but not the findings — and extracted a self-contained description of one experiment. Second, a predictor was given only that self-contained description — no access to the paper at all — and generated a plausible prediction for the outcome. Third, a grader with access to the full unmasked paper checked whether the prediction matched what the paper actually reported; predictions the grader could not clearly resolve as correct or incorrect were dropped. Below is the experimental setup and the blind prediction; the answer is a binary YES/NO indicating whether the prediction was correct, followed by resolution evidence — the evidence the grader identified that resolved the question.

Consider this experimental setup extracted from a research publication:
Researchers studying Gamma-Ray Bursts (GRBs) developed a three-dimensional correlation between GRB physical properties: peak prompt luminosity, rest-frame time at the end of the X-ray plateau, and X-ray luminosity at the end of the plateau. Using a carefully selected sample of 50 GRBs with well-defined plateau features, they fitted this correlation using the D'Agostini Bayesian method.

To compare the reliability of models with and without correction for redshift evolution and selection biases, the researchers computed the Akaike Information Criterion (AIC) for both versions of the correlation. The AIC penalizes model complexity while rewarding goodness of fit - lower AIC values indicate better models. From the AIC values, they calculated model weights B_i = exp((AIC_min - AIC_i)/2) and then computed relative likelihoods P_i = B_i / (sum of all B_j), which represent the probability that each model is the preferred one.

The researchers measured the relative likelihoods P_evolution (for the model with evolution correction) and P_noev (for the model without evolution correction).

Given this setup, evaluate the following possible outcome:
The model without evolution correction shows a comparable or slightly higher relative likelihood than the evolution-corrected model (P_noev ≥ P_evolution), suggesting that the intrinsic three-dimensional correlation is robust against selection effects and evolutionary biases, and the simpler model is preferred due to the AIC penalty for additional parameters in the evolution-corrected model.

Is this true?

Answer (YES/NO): NO